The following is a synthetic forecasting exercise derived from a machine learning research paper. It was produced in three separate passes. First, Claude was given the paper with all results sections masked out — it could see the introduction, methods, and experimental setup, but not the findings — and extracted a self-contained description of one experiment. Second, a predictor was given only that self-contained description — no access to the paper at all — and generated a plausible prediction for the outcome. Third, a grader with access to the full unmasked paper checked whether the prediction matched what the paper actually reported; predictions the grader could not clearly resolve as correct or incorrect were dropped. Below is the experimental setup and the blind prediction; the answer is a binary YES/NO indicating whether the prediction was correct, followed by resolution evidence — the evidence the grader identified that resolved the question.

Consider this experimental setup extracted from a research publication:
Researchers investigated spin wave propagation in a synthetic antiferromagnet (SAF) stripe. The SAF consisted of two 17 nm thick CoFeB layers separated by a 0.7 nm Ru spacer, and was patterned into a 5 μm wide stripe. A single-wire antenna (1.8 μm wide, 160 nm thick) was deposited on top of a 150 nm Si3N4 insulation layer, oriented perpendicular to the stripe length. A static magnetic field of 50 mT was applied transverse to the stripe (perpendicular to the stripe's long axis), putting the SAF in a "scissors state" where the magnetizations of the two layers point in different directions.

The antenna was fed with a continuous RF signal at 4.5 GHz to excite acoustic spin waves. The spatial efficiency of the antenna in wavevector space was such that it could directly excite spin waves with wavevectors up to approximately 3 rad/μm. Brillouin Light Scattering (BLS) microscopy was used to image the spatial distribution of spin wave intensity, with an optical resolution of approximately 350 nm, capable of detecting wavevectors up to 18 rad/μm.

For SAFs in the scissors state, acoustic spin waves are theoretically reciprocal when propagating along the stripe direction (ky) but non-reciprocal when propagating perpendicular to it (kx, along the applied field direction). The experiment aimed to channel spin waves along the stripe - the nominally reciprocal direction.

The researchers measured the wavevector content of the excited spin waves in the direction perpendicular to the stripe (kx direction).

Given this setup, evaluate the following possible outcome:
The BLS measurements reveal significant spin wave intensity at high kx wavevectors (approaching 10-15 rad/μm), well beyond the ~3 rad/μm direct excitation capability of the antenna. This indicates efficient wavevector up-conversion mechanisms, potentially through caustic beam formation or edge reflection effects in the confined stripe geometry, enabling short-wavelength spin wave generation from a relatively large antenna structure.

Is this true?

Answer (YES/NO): YES